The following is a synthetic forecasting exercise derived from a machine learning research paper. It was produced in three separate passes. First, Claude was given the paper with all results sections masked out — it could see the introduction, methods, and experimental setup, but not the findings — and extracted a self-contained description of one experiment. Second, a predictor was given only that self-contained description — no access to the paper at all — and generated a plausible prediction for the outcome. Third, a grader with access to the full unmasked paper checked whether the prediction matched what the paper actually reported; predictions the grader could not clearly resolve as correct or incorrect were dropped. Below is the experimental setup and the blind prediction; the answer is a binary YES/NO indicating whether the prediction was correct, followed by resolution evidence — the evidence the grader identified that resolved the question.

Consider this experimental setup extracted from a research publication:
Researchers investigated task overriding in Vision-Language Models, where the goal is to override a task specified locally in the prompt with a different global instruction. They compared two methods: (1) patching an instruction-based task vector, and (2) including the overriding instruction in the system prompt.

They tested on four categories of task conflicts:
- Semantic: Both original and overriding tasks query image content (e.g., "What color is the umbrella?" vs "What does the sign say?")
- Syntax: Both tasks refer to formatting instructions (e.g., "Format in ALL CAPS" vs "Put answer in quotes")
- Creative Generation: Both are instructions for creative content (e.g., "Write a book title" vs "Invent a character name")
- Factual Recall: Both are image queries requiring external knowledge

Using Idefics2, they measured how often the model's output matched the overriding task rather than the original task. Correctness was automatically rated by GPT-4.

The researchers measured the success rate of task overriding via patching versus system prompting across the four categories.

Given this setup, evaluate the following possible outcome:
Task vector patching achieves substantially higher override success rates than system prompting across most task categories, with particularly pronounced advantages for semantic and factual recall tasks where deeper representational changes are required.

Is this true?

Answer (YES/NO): YES